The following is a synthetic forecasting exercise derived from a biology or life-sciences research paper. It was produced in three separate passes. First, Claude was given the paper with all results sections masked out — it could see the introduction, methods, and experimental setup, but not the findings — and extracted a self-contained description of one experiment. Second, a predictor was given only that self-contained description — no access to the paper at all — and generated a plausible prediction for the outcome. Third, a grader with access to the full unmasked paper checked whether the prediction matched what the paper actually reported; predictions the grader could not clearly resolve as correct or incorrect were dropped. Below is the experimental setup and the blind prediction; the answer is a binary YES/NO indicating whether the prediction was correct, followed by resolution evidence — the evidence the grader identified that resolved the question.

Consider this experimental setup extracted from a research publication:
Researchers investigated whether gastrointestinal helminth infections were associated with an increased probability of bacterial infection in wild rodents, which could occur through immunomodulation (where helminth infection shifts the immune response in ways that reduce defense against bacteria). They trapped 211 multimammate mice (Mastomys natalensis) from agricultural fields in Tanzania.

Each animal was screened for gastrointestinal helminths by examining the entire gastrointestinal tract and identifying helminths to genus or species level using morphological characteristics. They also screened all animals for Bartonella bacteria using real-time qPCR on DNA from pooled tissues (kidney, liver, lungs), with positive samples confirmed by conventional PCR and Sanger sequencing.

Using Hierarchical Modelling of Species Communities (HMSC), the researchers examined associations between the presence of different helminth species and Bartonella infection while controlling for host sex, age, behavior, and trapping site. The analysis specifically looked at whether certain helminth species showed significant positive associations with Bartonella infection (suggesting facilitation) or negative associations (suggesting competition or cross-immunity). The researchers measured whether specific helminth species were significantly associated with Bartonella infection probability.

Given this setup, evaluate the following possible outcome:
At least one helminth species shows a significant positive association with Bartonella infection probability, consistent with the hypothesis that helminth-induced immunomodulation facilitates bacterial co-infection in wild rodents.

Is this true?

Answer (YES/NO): YES